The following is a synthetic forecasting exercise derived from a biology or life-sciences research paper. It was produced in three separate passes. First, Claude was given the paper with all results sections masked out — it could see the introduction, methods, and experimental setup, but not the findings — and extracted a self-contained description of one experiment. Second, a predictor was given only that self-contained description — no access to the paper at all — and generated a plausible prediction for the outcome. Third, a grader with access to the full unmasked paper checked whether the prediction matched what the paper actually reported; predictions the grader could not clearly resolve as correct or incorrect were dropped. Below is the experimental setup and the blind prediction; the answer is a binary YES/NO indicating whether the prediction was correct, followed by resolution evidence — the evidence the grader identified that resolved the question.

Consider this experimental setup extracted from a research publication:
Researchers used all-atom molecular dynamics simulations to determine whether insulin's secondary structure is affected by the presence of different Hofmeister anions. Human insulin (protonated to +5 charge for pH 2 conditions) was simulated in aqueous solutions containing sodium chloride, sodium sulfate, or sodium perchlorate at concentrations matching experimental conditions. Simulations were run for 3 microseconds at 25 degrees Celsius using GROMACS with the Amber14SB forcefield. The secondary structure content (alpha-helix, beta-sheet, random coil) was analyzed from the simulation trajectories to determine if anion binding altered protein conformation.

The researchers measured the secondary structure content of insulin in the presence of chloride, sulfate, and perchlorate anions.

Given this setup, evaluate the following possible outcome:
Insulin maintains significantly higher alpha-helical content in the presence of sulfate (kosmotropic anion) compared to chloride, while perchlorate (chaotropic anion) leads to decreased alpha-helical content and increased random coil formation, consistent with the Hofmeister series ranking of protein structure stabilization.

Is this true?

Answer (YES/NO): NO